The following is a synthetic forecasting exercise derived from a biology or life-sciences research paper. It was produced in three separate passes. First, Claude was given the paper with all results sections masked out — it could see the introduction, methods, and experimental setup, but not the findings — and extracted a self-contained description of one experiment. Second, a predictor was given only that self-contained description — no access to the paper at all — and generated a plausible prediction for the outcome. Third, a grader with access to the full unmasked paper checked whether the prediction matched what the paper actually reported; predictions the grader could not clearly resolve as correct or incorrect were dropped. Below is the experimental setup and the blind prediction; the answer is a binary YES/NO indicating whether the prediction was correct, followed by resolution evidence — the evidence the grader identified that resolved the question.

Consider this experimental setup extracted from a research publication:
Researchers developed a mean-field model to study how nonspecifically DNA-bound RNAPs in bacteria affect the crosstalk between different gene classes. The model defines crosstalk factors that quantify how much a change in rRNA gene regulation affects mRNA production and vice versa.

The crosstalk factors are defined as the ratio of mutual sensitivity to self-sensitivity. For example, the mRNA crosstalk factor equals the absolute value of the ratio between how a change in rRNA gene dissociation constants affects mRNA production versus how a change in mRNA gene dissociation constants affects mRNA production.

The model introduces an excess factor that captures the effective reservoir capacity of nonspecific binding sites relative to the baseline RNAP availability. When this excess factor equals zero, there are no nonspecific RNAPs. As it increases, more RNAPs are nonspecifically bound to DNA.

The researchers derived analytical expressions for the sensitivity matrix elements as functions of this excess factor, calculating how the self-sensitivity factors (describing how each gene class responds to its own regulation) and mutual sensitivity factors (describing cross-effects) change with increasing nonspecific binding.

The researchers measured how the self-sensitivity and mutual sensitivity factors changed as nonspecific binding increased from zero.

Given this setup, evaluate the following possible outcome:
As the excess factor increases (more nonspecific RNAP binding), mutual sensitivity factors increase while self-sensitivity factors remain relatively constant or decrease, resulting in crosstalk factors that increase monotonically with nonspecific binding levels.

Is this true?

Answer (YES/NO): NO